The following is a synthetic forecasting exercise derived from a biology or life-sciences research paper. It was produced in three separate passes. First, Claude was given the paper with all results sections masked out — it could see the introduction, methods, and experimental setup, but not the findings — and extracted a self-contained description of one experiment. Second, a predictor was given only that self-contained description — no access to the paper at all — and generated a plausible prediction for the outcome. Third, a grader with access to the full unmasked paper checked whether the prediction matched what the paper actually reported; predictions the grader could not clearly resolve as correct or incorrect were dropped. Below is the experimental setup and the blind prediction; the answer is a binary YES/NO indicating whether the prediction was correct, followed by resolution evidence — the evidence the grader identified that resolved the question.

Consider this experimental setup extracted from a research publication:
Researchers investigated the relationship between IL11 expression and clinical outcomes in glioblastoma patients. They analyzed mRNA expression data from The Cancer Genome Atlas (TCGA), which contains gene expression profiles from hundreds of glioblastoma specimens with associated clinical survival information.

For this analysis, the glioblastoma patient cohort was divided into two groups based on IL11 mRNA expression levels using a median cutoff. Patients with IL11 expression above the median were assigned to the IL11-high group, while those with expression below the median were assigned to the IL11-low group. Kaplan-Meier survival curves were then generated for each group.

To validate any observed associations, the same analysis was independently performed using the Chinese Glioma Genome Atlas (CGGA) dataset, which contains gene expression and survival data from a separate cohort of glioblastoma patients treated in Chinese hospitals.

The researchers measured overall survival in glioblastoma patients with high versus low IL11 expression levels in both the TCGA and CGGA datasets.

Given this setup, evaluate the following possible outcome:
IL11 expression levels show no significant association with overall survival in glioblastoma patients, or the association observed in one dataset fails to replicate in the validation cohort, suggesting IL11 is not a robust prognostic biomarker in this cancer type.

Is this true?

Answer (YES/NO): NO